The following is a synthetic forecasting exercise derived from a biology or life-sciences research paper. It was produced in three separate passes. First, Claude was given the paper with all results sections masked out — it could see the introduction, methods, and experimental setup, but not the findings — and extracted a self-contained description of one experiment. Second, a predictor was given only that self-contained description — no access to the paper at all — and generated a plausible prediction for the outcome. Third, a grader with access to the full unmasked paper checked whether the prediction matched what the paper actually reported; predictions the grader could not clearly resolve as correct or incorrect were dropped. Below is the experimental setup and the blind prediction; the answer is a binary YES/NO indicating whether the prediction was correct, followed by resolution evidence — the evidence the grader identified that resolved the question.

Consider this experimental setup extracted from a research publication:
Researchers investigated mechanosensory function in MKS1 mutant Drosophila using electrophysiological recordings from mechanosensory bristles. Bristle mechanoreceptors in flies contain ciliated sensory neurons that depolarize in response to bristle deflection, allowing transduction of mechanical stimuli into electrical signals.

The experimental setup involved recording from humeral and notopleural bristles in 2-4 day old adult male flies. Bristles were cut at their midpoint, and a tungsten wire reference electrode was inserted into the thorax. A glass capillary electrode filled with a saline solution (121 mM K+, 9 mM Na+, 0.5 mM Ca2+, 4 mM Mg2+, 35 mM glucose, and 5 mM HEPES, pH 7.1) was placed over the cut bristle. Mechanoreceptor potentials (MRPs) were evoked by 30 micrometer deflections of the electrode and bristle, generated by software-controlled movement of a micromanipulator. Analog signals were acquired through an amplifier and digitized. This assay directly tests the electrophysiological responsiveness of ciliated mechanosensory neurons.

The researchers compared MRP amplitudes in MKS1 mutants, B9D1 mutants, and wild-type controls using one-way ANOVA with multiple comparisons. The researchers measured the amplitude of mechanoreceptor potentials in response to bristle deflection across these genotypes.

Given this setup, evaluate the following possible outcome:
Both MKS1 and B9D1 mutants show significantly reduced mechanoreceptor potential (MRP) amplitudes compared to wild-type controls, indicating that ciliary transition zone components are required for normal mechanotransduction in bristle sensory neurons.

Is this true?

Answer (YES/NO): NO